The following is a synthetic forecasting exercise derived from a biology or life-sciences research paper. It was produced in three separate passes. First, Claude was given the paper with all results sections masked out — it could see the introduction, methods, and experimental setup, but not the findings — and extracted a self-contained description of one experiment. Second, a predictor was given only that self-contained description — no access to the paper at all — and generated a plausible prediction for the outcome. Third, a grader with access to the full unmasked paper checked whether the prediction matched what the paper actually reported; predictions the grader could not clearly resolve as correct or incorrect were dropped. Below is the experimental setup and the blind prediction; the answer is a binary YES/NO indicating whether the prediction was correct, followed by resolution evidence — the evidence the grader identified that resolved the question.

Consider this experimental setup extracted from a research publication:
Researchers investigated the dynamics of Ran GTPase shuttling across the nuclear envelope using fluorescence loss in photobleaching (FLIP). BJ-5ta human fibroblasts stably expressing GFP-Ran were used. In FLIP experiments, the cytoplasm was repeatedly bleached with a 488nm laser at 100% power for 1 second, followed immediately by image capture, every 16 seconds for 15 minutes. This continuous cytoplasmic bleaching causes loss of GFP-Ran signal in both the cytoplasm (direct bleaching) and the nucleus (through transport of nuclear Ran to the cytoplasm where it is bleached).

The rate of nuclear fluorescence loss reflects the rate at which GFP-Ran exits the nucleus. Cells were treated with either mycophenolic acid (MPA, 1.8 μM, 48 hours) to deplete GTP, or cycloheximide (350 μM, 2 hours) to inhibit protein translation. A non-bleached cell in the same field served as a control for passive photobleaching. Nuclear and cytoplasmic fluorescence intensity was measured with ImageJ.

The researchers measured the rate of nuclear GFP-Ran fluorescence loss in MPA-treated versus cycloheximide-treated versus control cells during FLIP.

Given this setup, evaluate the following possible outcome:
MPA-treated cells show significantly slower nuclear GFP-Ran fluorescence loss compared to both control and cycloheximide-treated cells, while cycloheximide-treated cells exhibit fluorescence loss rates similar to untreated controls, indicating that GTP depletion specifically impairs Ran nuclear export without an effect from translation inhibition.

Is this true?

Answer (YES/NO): NO